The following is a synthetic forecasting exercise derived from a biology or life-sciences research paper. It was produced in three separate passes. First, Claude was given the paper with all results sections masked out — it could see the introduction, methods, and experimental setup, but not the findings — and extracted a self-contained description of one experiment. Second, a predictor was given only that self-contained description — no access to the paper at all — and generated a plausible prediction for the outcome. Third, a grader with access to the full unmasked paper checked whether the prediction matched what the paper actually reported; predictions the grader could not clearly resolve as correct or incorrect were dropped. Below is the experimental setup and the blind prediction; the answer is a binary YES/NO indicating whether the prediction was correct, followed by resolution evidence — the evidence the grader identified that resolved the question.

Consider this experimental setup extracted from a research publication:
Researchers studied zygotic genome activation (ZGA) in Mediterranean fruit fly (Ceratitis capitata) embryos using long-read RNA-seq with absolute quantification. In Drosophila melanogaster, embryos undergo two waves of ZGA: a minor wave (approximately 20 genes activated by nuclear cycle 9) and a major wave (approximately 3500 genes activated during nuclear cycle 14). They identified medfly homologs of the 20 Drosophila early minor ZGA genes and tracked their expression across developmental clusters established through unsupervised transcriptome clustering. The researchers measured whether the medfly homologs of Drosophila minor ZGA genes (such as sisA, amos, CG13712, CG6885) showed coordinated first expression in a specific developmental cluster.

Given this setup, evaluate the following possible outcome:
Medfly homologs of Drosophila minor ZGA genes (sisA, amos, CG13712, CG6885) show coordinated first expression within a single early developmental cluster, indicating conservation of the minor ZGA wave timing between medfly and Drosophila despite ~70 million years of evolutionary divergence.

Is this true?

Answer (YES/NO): YES